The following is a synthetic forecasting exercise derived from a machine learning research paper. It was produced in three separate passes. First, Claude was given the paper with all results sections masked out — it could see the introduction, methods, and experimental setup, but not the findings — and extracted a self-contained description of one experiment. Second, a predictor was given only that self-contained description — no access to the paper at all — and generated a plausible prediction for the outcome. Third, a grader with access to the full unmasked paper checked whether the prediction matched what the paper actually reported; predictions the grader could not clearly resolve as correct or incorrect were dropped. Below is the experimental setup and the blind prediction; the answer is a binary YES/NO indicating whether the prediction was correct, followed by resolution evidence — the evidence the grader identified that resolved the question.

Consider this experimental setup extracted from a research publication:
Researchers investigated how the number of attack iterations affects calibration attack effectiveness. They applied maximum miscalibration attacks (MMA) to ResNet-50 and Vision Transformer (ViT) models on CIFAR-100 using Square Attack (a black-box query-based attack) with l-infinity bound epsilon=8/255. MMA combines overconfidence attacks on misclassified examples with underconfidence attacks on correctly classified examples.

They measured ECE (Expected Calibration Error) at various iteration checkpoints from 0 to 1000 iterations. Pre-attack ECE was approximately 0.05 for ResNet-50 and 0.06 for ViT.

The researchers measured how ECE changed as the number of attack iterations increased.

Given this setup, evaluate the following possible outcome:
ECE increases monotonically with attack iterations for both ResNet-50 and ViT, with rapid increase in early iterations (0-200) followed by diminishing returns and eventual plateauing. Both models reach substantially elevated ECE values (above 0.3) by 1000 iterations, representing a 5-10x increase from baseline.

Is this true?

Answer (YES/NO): NO